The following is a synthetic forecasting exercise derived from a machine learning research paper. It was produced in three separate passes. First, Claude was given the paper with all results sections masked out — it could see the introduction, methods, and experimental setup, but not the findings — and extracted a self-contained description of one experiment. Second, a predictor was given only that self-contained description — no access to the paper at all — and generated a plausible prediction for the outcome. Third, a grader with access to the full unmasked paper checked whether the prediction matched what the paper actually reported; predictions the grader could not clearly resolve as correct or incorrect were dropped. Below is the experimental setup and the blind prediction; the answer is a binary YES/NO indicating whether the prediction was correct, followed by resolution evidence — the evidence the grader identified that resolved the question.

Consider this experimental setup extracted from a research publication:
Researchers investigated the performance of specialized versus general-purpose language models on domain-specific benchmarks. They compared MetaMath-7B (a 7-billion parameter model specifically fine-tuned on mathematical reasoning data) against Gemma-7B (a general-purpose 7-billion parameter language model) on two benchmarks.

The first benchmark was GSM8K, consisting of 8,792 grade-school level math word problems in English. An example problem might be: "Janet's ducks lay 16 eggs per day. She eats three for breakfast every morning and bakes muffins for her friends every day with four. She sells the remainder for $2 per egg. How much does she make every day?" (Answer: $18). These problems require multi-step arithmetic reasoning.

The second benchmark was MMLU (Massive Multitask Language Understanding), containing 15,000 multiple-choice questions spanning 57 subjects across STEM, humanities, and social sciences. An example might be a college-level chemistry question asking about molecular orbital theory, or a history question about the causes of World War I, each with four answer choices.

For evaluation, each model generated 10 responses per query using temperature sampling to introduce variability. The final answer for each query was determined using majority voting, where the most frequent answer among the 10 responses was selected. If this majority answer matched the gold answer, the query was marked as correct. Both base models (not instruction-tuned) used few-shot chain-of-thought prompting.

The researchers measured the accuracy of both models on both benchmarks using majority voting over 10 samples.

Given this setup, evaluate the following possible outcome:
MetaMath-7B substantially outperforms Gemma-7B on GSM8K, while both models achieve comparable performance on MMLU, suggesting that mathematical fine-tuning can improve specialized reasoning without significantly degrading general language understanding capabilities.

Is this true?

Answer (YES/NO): NO